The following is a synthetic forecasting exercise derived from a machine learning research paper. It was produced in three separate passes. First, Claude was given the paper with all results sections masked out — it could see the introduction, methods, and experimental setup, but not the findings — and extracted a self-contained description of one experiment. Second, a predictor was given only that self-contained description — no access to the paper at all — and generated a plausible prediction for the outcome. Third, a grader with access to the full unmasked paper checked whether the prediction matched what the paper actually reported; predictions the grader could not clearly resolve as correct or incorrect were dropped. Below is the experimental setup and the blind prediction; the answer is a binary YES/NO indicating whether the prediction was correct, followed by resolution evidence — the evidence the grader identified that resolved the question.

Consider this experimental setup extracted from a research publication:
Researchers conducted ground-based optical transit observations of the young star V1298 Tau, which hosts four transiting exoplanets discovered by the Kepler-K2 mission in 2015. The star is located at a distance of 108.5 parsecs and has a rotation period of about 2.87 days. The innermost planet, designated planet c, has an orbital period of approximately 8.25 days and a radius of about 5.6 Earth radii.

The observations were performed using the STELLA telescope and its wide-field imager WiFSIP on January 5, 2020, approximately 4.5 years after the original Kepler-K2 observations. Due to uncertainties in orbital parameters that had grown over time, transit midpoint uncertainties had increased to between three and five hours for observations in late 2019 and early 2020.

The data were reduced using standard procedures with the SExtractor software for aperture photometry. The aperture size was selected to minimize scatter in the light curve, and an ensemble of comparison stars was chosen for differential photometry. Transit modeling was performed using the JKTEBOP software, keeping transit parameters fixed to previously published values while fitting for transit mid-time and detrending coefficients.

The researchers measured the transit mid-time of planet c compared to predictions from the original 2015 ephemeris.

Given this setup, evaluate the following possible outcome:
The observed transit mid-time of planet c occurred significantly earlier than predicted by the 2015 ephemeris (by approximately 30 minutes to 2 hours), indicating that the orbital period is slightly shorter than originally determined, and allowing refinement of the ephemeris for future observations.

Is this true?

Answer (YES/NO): NO